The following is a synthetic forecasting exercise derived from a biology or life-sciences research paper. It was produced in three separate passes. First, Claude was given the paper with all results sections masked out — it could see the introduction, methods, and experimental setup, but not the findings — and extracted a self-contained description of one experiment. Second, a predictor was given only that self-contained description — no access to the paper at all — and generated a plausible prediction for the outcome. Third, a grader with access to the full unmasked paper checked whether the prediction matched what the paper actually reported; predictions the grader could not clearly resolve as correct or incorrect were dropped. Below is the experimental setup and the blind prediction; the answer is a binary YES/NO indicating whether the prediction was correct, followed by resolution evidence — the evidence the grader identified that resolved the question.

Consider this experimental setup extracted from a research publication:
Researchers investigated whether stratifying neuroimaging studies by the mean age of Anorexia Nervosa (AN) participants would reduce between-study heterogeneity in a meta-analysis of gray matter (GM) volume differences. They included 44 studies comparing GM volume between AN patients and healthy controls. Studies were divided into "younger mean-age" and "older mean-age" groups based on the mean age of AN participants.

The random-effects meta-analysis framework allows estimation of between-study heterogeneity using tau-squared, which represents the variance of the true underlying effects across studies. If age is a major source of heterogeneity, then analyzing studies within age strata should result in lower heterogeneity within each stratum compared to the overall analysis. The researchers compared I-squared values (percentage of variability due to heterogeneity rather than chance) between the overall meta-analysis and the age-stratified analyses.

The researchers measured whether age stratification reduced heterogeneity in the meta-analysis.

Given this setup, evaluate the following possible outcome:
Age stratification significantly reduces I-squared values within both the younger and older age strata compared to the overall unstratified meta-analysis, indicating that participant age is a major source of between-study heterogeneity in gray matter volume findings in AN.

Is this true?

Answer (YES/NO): NO